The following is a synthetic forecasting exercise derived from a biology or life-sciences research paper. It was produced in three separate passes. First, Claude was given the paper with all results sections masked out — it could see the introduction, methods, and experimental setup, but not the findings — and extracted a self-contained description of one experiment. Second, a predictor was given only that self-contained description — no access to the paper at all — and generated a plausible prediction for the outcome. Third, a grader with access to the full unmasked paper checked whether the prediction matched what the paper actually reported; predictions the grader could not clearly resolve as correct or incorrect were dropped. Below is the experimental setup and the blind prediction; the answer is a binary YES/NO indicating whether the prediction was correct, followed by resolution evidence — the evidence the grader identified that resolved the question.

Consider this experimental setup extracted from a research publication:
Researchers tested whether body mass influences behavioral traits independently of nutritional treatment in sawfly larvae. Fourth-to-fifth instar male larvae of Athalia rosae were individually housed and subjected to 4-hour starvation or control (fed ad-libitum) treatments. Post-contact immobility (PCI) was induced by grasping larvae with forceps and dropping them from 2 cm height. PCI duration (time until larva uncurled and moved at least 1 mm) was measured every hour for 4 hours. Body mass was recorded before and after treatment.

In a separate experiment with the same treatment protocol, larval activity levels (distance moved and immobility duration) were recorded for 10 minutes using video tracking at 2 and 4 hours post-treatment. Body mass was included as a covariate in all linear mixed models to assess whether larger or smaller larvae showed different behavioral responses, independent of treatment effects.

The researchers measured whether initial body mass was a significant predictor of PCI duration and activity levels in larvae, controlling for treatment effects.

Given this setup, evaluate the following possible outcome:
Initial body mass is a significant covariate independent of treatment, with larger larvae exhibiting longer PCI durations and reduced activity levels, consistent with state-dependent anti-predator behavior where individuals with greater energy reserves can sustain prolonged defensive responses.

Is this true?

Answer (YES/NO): NO